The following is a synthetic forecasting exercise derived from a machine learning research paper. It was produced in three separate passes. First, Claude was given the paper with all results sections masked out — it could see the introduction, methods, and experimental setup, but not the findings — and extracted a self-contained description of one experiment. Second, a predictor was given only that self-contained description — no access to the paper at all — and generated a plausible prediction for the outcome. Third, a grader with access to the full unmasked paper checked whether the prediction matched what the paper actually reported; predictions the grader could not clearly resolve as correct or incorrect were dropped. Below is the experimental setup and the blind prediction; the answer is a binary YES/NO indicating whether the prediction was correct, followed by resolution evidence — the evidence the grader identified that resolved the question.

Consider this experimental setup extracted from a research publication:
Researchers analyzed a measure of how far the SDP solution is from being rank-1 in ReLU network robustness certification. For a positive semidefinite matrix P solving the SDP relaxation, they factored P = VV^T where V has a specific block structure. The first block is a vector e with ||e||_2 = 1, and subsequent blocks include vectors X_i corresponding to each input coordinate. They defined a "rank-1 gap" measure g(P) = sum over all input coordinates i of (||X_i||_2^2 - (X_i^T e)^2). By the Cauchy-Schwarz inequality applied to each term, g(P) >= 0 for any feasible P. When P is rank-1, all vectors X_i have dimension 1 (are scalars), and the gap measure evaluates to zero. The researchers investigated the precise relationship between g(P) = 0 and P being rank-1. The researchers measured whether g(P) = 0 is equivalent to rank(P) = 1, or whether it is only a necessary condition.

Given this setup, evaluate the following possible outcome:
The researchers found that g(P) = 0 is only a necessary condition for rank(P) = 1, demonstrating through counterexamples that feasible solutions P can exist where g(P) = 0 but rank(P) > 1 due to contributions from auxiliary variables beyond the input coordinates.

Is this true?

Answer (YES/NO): NO